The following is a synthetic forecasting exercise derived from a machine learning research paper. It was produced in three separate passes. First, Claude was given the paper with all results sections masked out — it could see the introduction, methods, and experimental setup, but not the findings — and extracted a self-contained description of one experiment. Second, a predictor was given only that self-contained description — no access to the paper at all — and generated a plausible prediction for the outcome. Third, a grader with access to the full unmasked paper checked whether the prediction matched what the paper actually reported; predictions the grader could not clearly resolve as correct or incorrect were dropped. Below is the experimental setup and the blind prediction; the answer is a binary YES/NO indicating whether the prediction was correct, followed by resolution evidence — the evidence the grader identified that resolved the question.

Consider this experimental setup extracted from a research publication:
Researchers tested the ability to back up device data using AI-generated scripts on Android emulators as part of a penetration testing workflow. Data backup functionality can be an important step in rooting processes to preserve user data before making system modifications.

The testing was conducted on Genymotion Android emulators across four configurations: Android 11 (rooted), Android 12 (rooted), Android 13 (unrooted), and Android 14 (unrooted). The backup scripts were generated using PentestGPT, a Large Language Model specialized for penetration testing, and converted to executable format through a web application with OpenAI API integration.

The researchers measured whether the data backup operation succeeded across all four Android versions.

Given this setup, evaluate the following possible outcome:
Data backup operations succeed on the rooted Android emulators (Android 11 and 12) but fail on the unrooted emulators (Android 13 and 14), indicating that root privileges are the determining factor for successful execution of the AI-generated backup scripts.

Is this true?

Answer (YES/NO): NO